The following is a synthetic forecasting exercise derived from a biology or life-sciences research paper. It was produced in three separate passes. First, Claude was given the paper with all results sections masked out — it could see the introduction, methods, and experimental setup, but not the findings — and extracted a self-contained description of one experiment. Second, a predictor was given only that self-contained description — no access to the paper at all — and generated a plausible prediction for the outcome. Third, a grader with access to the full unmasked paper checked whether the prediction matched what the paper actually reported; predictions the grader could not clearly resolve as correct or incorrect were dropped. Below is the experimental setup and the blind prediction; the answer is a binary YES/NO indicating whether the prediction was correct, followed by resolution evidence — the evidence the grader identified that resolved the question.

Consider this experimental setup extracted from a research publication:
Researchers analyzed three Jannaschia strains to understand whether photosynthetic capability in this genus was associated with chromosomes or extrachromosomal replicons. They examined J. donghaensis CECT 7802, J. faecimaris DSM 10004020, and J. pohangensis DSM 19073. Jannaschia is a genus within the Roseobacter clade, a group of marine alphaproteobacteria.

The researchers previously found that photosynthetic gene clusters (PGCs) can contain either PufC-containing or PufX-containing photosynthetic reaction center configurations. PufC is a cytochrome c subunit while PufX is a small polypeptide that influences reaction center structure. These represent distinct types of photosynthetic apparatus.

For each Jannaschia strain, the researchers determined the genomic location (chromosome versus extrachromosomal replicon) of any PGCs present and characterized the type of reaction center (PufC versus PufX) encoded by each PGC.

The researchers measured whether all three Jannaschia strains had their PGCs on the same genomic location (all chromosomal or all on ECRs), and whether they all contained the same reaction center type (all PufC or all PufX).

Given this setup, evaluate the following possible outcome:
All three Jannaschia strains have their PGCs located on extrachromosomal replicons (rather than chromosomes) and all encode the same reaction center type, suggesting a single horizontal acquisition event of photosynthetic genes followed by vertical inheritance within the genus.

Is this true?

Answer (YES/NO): YES